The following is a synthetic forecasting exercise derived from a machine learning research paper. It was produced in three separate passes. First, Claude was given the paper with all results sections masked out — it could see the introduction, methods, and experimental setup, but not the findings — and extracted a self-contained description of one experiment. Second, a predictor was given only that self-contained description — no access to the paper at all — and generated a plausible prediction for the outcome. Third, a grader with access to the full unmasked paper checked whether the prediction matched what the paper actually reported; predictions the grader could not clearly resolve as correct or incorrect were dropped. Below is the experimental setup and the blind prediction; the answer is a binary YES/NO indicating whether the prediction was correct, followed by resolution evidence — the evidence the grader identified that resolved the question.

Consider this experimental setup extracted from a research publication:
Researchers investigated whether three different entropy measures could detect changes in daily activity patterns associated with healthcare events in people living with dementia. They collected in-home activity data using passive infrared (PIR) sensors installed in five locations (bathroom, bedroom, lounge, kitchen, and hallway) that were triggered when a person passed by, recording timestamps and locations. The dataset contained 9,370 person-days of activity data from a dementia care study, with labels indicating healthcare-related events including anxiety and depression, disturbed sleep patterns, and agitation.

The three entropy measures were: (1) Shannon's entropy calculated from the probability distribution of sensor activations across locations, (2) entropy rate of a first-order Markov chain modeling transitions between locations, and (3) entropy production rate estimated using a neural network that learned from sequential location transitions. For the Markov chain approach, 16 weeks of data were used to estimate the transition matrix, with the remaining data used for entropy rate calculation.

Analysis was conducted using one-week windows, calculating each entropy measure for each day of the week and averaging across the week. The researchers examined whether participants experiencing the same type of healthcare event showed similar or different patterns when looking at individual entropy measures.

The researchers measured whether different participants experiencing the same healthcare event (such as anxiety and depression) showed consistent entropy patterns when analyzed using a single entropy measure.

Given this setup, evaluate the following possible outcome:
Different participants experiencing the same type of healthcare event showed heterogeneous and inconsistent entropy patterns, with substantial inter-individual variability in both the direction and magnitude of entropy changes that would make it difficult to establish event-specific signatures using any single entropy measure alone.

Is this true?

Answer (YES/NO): YES